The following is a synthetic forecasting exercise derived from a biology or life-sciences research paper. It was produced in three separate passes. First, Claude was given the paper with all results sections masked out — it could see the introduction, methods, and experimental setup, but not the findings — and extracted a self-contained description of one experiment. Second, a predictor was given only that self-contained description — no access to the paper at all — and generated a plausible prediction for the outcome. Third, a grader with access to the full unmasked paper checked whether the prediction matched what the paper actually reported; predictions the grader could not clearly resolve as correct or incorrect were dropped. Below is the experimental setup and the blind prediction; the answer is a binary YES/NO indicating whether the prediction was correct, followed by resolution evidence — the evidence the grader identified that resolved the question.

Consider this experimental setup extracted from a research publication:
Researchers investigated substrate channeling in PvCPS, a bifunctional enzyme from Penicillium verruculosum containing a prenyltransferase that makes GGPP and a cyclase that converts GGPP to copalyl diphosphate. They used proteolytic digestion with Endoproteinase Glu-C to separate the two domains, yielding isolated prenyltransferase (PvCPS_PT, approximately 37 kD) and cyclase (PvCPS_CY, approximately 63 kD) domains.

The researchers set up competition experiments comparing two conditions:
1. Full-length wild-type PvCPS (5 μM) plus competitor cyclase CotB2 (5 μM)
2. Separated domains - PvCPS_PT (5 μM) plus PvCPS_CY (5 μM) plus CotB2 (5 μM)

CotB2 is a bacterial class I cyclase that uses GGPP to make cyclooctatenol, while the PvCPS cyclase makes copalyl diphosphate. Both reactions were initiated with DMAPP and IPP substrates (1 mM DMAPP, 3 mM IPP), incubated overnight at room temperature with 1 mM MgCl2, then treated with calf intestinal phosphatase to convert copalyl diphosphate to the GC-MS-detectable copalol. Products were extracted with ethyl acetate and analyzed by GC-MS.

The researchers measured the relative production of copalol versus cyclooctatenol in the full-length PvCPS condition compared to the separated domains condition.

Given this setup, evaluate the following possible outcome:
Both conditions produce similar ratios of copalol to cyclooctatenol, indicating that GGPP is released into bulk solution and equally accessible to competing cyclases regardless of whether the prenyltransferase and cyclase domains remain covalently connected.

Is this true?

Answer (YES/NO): NO